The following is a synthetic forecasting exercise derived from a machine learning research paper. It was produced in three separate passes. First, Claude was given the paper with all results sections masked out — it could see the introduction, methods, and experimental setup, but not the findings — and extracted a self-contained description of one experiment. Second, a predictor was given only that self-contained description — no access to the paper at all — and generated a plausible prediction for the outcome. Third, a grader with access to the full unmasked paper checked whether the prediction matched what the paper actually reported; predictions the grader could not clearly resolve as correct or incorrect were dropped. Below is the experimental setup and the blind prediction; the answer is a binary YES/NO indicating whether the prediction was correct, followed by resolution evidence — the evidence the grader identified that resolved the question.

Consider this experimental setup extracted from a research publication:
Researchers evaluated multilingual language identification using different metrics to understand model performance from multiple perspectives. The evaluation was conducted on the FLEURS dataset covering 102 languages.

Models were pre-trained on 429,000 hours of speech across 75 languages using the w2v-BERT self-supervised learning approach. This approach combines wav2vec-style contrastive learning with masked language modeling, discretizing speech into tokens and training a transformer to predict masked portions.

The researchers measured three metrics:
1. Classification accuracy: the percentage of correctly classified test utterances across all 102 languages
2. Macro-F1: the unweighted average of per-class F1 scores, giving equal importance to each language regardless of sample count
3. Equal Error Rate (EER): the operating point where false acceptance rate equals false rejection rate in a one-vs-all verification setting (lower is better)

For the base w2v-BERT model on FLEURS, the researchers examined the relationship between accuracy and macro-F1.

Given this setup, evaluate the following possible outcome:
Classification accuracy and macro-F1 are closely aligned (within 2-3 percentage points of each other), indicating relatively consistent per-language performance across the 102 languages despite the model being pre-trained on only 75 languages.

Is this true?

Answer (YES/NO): YES